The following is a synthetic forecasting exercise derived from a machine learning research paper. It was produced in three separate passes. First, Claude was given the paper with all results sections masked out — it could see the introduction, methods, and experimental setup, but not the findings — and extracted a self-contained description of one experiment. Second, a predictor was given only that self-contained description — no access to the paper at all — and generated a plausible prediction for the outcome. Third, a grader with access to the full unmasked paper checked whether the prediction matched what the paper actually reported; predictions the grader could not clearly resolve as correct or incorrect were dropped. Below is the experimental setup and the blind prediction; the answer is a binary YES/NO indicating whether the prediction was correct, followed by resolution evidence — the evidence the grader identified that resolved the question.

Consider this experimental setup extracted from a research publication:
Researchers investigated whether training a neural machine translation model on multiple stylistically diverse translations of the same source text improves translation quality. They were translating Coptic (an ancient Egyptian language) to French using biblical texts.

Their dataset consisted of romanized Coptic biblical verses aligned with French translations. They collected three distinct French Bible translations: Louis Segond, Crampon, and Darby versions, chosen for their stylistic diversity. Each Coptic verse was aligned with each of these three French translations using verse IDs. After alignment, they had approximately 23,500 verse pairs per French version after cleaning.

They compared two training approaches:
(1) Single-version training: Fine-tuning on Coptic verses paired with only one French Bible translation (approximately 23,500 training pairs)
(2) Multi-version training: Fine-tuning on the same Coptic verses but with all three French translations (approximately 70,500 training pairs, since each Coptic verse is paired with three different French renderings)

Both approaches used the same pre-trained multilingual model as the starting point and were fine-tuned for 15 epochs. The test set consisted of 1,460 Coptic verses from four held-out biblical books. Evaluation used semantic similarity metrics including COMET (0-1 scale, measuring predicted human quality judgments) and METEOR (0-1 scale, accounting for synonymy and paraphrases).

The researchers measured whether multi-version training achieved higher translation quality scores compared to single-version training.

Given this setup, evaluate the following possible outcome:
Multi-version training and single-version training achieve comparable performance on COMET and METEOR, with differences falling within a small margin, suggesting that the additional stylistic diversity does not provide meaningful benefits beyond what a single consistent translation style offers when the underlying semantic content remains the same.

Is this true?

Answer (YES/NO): NO